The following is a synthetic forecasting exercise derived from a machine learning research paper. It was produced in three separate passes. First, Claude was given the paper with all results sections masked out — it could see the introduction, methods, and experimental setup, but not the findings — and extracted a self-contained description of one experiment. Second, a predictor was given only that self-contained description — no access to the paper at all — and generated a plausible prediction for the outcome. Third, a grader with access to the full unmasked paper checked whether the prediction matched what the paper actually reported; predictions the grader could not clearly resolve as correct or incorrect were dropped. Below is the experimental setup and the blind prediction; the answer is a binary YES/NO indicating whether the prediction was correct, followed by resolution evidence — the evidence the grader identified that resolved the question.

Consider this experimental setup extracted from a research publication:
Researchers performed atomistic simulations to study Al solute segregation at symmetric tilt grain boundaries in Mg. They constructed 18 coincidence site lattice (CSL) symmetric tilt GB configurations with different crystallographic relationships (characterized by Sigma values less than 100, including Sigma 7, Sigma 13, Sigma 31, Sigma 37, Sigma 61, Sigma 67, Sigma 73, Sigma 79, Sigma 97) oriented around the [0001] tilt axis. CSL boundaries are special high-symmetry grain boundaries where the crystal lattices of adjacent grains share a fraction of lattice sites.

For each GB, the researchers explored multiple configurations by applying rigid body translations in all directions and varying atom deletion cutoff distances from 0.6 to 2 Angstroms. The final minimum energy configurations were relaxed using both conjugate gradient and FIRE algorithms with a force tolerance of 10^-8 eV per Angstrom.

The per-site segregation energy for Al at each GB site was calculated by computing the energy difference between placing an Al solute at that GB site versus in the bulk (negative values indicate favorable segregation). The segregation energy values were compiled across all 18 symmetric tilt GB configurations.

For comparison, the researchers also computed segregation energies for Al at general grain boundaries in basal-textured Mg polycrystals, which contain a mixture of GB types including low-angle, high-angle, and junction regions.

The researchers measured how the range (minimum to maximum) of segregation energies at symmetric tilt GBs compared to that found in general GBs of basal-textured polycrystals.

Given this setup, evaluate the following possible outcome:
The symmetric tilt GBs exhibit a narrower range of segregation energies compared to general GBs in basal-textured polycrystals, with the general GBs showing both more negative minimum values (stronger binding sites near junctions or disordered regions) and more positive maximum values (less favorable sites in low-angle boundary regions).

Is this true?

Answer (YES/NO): YES